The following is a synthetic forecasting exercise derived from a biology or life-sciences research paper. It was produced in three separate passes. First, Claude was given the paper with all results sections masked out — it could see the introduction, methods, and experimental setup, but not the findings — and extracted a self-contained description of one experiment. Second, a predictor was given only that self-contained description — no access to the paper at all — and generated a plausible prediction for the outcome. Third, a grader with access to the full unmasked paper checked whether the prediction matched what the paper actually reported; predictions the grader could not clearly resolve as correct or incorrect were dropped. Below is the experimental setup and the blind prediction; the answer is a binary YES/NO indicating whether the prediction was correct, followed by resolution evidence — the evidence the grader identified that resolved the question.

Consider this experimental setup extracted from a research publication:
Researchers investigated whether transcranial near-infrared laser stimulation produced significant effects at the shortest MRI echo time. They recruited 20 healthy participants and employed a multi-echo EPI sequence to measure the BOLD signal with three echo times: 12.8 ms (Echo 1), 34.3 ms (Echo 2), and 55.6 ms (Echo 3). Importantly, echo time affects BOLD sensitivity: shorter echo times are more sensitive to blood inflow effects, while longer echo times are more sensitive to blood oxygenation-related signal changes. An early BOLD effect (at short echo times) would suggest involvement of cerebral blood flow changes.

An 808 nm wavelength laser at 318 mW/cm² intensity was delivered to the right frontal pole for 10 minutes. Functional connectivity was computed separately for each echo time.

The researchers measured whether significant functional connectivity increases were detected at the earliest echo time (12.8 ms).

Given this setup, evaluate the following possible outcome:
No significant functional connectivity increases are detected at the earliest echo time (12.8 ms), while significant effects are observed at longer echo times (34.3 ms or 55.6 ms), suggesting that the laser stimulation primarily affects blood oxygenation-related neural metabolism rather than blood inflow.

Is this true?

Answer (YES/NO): NO